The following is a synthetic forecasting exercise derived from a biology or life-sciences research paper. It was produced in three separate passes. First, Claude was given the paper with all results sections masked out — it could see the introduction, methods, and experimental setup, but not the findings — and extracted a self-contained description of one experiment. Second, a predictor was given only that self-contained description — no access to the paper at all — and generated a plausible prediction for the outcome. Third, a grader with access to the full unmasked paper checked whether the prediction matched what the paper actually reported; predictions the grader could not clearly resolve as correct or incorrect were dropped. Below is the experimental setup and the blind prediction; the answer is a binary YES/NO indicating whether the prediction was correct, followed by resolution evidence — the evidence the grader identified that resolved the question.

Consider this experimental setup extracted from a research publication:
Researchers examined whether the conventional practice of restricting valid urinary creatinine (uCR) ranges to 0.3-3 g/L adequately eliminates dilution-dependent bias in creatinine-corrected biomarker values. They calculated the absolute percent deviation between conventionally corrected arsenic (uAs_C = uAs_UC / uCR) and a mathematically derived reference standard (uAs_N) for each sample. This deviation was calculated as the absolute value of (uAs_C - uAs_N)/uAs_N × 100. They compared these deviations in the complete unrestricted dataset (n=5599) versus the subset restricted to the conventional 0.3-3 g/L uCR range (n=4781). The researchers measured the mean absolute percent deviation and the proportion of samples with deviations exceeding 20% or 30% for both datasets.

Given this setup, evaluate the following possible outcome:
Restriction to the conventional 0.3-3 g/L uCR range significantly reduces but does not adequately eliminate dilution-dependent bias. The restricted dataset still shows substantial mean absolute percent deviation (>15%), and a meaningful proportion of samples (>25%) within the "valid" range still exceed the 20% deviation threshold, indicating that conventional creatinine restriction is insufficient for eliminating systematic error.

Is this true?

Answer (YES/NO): NO